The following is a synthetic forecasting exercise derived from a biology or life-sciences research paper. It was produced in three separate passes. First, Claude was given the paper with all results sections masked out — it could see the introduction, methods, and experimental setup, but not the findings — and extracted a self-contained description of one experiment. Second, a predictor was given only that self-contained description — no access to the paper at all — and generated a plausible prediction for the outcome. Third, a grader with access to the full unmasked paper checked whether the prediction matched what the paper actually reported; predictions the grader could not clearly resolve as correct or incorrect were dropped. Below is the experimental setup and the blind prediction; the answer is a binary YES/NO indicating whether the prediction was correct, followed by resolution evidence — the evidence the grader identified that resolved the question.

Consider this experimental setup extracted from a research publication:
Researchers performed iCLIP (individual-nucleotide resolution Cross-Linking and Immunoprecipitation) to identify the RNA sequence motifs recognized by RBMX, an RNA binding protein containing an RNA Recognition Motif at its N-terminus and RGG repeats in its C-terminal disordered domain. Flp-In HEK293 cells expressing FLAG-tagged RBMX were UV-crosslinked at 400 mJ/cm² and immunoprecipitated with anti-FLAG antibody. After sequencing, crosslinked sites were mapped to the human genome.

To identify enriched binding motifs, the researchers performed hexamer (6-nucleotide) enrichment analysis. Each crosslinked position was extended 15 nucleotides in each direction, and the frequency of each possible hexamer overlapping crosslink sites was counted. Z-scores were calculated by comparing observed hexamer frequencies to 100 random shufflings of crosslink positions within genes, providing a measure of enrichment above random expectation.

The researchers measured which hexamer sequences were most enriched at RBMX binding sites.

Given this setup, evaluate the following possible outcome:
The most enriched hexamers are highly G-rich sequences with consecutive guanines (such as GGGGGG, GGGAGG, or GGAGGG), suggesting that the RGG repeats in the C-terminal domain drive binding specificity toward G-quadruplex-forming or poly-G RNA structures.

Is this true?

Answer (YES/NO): NO